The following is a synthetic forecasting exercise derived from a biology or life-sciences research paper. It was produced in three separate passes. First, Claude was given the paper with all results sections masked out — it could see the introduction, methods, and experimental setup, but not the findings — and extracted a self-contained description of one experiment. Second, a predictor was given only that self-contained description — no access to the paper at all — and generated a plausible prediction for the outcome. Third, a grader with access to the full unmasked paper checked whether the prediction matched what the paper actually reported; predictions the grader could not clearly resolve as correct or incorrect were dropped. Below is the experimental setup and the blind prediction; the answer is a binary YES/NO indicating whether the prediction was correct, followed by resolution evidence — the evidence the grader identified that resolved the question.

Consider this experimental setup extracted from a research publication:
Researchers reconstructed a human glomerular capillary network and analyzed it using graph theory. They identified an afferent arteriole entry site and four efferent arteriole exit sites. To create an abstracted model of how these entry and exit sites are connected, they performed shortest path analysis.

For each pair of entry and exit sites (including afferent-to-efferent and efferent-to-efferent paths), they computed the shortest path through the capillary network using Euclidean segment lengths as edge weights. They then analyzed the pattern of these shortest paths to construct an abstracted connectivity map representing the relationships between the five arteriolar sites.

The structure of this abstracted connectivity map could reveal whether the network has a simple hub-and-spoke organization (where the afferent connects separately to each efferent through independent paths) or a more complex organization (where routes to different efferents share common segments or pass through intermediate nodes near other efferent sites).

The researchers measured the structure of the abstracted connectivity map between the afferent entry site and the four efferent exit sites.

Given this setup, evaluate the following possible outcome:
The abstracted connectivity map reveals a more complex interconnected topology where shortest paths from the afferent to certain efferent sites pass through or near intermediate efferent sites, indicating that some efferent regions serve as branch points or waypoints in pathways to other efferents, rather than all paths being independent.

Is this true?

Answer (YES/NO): YES